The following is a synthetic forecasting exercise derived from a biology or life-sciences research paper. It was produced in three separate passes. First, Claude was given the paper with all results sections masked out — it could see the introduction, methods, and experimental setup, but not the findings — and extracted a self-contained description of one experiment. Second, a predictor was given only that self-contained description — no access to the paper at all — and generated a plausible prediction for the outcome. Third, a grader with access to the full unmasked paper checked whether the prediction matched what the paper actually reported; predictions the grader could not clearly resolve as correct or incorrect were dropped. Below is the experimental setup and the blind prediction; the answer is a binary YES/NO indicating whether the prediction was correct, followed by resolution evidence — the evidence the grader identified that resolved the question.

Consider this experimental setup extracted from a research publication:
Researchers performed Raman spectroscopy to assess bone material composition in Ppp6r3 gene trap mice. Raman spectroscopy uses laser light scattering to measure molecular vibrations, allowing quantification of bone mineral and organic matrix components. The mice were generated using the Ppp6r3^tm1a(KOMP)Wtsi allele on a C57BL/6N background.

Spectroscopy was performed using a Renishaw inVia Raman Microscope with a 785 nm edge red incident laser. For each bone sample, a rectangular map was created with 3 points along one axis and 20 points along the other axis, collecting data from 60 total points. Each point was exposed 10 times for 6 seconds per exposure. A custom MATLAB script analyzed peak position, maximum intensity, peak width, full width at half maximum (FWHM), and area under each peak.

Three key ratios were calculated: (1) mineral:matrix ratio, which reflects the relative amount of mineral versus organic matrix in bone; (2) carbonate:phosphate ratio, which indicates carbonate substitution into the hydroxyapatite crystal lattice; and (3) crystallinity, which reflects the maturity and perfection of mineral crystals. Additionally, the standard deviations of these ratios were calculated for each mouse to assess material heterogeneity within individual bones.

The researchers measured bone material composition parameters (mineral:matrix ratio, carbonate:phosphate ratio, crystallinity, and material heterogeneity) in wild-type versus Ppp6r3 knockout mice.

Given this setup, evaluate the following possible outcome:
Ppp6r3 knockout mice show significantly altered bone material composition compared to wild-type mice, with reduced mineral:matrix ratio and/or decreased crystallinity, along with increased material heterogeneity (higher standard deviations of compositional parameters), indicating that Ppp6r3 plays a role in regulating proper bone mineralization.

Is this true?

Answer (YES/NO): NO